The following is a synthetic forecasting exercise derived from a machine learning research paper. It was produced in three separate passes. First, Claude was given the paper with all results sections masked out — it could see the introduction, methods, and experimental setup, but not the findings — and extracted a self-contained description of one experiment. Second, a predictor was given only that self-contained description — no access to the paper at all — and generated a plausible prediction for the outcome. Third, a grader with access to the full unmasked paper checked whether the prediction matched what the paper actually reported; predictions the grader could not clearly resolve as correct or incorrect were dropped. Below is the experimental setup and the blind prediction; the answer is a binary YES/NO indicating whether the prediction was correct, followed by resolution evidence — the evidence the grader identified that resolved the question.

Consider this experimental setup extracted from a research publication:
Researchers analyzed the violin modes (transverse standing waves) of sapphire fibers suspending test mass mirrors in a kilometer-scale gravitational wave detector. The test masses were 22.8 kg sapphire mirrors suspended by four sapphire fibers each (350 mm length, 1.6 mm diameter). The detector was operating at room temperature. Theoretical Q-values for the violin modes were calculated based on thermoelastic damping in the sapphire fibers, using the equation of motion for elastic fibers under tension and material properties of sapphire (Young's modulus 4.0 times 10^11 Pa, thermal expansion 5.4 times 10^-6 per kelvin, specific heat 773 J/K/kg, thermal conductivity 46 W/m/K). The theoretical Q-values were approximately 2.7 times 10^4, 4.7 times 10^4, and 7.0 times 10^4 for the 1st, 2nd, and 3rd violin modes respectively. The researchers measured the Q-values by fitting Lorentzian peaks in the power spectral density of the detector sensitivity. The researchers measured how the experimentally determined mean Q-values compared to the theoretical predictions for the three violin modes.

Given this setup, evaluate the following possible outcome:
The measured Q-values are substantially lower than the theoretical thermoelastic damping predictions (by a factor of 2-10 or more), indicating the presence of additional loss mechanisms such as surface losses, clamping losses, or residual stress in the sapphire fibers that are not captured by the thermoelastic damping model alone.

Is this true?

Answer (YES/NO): YES